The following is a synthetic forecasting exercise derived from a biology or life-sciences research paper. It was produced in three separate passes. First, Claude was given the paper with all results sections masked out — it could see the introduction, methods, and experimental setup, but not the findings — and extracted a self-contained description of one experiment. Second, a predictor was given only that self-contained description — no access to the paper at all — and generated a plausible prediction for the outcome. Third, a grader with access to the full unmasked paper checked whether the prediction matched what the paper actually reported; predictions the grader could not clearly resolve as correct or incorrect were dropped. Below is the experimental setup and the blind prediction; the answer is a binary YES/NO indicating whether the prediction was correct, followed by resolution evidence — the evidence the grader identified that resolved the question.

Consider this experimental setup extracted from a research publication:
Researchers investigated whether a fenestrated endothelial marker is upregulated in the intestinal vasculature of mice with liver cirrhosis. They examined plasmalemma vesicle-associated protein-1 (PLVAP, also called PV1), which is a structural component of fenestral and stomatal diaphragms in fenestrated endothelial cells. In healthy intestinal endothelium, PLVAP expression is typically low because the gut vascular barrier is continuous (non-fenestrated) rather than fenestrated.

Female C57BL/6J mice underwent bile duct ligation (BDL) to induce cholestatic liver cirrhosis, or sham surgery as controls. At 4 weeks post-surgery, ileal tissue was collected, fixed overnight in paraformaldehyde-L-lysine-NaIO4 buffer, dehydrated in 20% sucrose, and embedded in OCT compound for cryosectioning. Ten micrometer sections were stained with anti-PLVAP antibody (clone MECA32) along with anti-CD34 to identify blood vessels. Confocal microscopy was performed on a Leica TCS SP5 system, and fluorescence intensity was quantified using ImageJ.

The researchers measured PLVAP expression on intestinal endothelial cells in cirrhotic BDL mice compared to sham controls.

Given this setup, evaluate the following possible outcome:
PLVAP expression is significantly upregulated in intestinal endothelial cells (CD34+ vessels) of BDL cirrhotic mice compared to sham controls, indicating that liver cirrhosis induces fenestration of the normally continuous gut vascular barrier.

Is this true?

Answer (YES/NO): YES